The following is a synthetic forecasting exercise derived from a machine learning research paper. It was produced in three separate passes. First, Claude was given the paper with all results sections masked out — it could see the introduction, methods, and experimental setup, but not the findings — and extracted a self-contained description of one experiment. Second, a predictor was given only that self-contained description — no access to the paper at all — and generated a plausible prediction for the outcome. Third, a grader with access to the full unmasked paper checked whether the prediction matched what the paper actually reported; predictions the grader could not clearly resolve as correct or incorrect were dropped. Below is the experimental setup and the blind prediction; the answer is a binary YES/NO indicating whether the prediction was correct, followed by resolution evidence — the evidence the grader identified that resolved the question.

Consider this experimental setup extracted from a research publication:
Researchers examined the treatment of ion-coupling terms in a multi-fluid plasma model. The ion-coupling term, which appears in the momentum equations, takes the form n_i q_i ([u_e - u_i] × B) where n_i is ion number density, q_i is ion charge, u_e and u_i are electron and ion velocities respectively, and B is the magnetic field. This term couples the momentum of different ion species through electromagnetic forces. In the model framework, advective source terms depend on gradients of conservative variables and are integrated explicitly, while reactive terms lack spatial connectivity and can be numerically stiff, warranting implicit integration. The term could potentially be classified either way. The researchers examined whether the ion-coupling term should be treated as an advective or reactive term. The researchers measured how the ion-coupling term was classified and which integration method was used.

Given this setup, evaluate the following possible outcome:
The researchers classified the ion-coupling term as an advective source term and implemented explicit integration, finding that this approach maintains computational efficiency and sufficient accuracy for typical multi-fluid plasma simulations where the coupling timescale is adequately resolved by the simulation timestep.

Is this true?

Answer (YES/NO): NO